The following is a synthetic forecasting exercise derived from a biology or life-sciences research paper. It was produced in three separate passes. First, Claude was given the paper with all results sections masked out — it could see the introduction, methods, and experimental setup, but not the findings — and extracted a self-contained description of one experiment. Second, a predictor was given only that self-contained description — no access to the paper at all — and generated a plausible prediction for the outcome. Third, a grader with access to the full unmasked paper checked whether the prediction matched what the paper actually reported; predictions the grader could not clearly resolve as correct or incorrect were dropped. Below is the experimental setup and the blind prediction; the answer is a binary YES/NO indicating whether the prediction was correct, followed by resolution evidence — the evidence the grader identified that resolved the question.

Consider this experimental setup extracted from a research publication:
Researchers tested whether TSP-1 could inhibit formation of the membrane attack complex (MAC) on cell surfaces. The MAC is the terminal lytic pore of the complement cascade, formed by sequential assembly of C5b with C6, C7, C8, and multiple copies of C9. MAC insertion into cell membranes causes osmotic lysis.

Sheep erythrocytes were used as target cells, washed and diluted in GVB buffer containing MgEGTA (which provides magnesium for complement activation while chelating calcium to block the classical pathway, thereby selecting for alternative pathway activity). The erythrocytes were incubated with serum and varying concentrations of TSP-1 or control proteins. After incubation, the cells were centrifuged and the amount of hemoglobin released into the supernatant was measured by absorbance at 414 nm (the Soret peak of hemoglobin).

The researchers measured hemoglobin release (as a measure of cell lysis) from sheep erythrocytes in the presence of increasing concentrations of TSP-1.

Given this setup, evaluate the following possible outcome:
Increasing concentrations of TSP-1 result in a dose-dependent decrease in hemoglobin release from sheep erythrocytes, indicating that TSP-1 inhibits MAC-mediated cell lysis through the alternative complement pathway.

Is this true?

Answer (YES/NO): YES